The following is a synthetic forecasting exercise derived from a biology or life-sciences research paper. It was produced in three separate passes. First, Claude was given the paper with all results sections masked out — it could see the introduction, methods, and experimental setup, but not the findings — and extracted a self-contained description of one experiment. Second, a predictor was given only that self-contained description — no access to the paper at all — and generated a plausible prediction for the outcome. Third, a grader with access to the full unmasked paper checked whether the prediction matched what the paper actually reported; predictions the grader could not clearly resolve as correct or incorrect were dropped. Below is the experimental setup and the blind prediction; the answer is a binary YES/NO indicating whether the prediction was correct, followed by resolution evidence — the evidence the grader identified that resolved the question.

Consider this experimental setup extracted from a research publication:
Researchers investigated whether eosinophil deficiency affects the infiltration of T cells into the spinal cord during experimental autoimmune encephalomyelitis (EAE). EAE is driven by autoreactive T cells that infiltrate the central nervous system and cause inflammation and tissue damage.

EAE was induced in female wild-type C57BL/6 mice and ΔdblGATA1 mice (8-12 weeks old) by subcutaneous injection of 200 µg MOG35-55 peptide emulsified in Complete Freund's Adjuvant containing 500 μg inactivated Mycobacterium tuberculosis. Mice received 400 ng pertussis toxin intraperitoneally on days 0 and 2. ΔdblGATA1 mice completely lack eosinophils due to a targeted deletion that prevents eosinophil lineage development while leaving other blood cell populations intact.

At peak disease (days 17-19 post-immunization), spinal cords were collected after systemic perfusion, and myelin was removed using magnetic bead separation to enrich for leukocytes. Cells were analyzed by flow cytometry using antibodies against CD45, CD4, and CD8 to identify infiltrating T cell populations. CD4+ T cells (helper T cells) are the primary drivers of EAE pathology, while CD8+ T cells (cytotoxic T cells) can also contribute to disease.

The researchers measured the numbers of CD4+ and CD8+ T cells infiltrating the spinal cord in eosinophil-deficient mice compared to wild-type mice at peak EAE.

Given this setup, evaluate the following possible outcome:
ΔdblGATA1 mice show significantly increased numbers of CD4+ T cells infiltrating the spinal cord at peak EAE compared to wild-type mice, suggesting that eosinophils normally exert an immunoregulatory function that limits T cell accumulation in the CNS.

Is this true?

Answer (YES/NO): NO